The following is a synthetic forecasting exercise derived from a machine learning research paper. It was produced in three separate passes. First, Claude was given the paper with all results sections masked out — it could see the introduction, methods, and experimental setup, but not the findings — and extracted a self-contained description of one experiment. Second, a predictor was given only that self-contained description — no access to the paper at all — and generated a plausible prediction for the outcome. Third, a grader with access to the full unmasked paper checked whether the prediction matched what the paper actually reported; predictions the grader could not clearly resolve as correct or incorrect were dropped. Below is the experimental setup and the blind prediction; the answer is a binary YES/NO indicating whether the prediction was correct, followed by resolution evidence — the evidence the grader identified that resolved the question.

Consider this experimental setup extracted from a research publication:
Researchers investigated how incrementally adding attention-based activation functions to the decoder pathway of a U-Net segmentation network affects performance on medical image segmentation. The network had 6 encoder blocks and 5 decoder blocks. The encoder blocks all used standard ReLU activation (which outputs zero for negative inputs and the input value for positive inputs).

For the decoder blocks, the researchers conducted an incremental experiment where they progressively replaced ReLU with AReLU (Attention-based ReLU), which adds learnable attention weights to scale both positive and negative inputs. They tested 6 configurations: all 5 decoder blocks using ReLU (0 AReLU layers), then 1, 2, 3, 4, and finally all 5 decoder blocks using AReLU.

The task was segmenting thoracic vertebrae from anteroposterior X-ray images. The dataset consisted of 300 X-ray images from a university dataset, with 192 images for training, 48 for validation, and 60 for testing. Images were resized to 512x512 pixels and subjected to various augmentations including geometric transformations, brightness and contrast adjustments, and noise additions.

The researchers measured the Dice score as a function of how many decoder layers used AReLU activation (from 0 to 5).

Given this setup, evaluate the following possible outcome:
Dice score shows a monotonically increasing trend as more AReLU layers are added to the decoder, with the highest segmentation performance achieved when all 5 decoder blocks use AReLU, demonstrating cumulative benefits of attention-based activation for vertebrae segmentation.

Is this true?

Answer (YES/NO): YES